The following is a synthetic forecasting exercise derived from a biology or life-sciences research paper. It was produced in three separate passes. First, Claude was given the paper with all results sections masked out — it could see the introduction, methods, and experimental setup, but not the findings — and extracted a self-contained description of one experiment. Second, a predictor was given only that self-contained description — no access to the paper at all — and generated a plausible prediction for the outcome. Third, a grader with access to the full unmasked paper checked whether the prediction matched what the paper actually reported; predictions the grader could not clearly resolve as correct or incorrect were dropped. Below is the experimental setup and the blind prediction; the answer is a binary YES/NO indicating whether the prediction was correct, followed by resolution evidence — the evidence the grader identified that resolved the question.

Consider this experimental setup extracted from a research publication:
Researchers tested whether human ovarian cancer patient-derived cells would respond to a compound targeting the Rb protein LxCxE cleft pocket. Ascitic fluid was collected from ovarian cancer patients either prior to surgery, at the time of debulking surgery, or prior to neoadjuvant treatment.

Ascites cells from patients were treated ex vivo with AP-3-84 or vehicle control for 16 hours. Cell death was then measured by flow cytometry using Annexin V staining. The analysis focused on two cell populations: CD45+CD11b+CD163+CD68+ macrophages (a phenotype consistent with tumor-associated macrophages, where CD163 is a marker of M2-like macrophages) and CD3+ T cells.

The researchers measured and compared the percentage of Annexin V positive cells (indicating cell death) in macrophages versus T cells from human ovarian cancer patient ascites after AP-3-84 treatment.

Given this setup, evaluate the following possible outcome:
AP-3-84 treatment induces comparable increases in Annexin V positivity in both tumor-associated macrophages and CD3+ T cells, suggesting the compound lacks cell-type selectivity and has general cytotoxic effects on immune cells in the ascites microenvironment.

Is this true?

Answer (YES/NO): NO